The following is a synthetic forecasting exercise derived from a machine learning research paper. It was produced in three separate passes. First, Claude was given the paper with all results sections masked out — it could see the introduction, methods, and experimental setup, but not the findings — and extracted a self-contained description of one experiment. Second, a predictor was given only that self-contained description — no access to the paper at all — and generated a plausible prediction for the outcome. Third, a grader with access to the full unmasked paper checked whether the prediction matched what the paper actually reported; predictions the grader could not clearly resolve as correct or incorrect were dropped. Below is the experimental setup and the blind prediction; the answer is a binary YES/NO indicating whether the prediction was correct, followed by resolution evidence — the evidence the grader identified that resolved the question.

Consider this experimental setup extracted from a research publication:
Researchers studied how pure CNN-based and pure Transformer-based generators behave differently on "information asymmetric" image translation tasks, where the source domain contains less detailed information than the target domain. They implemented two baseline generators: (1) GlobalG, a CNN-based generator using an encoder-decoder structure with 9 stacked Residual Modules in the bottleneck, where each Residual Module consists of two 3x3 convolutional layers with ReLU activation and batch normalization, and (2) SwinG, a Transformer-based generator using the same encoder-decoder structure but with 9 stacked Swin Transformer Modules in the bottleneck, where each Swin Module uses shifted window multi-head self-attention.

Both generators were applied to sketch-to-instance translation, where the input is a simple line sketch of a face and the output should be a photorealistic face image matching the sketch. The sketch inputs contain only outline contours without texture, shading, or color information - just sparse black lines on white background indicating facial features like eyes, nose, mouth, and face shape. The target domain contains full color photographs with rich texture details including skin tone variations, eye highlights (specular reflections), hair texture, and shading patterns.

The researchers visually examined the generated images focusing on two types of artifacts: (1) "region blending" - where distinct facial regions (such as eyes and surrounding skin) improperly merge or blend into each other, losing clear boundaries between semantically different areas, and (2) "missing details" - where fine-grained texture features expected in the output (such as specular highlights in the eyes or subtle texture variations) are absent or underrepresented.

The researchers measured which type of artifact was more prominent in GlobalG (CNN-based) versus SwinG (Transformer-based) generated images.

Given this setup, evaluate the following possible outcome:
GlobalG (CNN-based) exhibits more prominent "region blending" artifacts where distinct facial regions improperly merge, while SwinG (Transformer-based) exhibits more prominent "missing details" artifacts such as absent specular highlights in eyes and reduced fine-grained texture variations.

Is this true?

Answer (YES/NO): YES